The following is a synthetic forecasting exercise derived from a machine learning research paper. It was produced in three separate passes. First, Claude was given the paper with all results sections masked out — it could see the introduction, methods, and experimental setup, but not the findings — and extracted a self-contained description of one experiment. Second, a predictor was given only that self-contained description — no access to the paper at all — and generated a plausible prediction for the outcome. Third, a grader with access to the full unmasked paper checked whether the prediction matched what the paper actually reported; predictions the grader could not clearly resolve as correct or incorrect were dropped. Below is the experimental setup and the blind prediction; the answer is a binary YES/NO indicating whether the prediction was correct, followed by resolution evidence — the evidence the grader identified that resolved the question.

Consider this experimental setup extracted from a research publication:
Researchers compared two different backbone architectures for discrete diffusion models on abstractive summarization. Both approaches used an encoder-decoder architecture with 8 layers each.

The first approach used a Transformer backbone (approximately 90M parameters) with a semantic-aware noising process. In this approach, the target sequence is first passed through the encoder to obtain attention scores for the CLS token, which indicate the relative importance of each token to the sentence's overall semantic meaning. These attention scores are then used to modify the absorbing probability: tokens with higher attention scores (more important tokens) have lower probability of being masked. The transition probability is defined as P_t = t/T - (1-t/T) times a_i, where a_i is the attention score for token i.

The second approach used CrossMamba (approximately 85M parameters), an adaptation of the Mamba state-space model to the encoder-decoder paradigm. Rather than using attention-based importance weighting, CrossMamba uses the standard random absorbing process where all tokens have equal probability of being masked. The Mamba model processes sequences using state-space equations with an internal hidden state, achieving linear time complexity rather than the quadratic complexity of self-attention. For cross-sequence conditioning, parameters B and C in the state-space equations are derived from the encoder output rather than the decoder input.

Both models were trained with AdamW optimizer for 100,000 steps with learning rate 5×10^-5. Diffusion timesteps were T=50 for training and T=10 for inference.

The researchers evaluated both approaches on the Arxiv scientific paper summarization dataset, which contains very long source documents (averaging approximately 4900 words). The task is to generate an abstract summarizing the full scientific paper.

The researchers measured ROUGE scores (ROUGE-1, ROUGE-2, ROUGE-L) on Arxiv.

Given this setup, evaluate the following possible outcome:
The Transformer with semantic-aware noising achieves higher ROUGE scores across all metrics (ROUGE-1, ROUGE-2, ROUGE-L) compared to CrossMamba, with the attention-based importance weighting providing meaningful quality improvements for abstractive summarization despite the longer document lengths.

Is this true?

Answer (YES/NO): NO